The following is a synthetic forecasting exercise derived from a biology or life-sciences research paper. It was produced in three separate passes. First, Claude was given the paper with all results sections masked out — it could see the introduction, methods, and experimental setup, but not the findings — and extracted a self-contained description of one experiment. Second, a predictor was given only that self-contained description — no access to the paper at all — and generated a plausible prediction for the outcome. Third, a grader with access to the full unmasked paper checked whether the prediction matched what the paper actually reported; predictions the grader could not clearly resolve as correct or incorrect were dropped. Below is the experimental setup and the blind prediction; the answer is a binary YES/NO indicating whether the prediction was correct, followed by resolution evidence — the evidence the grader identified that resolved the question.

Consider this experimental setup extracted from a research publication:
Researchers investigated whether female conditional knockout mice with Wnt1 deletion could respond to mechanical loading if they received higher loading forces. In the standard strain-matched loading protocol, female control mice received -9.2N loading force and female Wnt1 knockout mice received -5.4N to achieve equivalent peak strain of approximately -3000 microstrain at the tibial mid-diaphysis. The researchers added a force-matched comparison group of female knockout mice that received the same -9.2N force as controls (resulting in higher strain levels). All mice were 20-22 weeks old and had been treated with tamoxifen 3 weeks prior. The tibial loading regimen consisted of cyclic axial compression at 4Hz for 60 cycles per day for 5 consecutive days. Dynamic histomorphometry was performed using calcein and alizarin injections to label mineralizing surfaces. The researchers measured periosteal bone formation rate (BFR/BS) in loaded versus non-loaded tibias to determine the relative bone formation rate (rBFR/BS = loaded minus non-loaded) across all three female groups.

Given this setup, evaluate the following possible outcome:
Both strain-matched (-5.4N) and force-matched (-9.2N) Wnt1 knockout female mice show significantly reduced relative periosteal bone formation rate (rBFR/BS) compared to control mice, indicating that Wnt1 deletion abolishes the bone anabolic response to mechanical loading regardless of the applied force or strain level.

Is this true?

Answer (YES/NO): NO